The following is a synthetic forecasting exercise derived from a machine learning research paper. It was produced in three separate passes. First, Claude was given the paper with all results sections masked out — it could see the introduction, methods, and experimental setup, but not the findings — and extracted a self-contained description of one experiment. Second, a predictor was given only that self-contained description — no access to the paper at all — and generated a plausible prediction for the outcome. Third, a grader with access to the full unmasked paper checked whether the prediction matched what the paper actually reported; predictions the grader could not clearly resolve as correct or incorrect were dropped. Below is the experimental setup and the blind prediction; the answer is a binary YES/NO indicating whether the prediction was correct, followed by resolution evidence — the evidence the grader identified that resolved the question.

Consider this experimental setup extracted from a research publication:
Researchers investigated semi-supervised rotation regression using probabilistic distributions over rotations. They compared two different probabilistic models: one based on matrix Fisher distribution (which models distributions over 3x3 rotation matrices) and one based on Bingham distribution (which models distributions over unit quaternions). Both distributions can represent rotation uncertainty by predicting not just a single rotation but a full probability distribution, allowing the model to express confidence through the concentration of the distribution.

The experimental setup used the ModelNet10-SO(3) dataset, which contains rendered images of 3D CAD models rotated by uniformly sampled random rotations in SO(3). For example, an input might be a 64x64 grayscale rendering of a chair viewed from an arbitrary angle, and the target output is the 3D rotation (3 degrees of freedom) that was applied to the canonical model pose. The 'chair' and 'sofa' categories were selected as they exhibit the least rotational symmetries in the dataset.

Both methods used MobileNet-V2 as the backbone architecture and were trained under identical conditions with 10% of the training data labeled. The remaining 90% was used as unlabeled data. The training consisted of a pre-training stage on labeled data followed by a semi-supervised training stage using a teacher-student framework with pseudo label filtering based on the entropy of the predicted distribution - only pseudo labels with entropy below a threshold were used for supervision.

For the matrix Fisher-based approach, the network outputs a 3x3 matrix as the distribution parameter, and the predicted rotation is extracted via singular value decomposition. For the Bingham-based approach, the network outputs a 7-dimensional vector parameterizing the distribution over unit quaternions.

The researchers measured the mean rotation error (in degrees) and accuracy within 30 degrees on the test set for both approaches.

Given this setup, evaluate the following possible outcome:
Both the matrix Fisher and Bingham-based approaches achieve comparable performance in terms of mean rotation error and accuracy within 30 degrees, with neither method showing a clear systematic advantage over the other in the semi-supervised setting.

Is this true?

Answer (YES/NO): NO